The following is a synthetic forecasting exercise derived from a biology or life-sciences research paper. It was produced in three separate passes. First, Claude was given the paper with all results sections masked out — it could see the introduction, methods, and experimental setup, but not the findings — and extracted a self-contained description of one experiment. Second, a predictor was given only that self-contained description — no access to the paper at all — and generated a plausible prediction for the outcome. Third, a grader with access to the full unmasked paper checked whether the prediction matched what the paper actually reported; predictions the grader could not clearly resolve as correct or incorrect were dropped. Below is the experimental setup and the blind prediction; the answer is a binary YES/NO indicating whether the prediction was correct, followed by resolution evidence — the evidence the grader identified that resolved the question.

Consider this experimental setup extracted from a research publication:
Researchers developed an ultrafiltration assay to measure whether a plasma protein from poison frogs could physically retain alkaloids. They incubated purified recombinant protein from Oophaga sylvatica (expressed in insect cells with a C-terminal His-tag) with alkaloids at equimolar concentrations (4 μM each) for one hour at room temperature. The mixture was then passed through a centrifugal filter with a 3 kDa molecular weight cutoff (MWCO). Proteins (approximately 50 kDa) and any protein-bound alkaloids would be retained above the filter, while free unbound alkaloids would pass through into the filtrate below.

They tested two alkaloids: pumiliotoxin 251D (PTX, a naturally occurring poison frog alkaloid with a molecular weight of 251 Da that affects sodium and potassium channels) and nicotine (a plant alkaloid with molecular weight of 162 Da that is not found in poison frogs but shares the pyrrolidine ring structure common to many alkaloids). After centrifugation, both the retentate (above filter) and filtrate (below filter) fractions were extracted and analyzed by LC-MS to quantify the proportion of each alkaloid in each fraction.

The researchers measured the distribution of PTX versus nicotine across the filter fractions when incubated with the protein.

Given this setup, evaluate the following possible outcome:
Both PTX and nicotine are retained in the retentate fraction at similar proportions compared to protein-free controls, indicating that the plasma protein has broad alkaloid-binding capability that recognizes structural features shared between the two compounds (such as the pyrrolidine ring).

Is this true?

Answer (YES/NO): NO